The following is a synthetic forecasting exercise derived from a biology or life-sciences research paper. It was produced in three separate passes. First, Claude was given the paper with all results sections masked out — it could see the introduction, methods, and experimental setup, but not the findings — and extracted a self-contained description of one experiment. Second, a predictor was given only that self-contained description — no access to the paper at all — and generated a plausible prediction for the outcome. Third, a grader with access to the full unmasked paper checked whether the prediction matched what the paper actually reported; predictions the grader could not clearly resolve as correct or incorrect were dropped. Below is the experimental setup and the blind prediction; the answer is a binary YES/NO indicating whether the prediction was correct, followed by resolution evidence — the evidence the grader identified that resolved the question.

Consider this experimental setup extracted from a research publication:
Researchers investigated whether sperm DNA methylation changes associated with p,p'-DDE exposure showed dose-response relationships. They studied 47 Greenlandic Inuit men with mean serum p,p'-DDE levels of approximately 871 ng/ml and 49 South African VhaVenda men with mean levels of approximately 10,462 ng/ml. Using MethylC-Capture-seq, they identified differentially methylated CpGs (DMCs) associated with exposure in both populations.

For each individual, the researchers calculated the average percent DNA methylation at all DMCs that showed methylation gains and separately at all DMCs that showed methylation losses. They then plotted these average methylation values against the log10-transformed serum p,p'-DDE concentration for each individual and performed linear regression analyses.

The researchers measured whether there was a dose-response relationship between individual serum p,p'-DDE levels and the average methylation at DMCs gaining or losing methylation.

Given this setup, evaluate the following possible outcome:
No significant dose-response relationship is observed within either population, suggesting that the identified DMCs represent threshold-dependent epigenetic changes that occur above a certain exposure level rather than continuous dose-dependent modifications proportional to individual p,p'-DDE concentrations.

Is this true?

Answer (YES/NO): NO